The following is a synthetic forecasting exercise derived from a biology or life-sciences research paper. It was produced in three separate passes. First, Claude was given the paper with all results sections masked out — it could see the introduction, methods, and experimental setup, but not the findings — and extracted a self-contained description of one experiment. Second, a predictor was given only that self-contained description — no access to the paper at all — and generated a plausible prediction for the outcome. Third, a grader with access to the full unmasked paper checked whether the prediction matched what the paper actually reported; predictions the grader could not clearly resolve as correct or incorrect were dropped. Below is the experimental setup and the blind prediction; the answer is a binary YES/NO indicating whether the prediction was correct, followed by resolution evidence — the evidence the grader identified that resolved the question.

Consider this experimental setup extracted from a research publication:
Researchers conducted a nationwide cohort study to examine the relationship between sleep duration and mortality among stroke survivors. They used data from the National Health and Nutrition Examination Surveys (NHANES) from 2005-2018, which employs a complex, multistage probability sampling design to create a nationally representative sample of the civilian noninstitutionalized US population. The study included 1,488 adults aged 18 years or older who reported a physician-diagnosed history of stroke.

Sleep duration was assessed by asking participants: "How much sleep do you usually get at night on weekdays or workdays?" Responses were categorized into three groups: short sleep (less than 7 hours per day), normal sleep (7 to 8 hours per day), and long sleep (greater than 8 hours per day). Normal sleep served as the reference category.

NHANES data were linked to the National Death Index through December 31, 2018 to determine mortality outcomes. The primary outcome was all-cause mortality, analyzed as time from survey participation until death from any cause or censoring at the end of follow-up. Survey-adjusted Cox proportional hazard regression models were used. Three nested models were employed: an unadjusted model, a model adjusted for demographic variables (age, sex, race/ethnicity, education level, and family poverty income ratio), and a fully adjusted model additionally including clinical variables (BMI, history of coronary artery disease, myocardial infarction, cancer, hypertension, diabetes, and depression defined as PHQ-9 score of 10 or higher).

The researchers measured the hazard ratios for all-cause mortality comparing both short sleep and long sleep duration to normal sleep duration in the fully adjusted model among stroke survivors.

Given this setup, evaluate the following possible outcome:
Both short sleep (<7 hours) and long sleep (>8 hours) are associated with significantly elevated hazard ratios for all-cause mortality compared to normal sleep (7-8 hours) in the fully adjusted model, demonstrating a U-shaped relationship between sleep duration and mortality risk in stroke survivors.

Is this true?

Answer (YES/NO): NO